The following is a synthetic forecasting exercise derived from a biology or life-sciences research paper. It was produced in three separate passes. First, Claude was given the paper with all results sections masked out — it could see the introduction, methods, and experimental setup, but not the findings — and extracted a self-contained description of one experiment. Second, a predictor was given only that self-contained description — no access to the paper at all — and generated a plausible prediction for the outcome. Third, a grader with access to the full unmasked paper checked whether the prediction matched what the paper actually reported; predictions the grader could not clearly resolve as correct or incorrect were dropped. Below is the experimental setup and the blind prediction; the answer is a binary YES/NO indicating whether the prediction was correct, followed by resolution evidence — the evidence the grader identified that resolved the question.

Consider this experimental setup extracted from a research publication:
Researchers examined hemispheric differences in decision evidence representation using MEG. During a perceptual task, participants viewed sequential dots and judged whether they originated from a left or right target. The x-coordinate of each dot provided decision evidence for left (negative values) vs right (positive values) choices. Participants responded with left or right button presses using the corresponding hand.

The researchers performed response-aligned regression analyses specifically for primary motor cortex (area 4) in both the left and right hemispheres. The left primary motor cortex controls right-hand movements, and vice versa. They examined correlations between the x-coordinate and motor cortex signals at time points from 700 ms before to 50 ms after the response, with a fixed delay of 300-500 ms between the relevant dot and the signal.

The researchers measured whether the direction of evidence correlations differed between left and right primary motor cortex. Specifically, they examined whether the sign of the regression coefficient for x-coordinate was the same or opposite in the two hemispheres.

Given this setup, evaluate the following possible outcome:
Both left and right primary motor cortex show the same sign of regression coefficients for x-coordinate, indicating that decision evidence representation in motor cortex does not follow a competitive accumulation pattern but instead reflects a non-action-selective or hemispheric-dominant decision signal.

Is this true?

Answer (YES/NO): NO